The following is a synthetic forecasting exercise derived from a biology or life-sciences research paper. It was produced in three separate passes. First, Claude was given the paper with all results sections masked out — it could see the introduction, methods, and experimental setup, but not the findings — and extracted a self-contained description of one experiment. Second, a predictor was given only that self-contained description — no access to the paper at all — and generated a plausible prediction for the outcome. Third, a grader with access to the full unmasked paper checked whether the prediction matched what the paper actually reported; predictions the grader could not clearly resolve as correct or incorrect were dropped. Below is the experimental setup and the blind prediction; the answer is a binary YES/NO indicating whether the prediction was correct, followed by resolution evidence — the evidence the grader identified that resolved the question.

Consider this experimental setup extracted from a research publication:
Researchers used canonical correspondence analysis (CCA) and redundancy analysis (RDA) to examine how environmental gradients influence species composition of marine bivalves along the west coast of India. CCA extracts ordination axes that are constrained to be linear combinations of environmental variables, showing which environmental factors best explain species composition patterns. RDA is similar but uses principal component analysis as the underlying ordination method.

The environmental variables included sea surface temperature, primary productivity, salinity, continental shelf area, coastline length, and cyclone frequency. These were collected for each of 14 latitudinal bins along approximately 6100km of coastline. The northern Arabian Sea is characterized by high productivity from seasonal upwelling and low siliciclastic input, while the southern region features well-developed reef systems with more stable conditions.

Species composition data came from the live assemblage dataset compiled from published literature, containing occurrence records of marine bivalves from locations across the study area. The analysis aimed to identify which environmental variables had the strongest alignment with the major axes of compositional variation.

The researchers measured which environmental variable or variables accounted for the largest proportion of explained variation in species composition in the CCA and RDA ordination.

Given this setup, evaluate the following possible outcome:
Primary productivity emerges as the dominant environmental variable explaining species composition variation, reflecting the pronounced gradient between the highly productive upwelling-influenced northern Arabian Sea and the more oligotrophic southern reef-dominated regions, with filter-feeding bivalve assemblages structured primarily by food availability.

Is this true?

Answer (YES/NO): NO